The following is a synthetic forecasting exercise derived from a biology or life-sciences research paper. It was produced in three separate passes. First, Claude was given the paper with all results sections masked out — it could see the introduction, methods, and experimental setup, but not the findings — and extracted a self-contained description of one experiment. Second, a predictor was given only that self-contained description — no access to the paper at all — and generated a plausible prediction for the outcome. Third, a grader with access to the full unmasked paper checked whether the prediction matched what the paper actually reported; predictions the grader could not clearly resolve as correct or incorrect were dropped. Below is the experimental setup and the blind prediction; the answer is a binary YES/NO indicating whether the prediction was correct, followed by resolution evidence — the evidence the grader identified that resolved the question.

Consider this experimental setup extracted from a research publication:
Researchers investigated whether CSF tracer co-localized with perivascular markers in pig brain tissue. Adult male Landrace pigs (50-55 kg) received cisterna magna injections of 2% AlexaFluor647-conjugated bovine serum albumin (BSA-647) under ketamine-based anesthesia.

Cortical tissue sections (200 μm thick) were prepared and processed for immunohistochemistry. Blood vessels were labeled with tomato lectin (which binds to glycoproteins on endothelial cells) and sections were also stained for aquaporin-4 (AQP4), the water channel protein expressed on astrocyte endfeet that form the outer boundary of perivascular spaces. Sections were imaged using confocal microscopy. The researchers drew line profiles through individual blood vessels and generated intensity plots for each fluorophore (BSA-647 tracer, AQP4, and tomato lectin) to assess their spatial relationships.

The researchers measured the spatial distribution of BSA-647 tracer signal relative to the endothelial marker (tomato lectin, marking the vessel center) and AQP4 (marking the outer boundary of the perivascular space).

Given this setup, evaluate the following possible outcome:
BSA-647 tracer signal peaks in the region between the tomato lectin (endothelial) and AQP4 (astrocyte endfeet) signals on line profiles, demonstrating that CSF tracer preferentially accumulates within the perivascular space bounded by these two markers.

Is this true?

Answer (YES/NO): YES